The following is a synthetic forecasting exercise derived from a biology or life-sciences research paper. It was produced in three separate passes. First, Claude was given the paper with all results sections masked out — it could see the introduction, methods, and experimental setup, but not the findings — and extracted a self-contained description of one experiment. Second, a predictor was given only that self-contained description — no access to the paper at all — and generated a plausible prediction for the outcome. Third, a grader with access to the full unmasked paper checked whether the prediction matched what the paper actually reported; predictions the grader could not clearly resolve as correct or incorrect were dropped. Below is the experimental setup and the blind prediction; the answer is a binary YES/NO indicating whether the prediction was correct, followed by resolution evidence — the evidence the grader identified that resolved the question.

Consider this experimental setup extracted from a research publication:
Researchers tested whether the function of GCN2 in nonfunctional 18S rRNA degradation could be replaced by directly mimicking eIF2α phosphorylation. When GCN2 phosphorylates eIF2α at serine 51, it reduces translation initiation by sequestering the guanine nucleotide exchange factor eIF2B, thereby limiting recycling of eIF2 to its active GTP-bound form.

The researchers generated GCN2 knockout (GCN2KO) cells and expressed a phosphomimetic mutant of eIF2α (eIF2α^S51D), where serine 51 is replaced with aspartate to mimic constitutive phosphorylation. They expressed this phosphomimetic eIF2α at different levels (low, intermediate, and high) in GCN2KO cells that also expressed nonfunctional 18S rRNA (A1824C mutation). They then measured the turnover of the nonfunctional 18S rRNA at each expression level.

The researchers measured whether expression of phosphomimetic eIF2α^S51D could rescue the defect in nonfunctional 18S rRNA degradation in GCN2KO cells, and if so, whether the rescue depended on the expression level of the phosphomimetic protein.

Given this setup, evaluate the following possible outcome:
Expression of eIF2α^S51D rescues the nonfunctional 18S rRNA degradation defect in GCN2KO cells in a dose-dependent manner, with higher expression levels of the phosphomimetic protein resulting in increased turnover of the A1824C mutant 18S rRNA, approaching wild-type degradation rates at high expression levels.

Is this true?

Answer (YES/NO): NO